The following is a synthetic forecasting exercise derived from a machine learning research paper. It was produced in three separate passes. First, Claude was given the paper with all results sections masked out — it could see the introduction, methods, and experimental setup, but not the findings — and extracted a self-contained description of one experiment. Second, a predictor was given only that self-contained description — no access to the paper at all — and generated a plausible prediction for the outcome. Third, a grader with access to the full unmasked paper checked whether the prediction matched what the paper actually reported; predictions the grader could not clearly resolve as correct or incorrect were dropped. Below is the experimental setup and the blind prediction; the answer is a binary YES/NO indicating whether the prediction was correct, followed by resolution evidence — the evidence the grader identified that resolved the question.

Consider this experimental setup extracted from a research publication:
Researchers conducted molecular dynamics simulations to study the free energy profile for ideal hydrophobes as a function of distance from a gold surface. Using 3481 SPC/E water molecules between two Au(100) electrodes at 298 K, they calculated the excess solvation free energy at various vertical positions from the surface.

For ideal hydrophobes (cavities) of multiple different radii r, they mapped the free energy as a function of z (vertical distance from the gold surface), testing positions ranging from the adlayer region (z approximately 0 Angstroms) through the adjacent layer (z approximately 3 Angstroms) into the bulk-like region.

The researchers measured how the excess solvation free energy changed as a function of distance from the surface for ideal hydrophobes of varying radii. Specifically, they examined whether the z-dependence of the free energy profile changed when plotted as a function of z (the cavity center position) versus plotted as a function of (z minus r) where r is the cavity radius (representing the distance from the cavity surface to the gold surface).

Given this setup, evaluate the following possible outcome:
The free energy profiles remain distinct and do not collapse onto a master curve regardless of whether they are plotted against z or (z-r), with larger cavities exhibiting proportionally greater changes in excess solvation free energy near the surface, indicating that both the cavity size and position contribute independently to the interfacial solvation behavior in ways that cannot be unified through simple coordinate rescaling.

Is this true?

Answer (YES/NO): NO